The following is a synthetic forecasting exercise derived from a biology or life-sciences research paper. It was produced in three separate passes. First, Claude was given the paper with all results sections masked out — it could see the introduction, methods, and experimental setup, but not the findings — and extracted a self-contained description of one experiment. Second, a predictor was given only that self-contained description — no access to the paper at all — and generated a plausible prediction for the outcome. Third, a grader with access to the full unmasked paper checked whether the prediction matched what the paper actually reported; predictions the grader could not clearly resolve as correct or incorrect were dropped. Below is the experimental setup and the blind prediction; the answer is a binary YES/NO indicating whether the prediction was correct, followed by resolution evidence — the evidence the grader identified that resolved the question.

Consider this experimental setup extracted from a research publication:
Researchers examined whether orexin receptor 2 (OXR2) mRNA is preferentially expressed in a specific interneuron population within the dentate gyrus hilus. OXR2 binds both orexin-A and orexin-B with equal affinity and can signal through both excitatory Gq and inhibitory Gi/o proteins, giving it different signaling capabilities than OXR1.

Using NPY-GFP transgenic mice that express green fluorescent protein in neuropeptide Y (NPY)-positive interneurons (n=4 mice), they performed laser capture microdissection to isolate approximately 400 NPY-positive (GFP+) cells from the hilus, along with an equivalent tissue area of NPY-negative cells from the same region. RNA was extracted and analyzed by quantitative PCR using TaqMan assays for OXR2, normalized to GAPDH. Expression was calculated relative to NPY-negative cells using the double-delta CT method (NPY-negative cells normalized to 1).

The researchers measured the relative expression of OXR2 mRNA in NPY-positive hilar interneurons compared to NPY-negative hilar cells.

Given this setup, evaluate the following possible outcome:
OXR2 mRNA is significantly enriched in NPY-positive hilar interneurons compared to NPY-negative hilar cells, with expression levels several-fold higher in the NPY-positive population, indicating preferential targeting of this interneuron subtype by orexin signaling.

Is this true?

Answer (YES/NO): NO